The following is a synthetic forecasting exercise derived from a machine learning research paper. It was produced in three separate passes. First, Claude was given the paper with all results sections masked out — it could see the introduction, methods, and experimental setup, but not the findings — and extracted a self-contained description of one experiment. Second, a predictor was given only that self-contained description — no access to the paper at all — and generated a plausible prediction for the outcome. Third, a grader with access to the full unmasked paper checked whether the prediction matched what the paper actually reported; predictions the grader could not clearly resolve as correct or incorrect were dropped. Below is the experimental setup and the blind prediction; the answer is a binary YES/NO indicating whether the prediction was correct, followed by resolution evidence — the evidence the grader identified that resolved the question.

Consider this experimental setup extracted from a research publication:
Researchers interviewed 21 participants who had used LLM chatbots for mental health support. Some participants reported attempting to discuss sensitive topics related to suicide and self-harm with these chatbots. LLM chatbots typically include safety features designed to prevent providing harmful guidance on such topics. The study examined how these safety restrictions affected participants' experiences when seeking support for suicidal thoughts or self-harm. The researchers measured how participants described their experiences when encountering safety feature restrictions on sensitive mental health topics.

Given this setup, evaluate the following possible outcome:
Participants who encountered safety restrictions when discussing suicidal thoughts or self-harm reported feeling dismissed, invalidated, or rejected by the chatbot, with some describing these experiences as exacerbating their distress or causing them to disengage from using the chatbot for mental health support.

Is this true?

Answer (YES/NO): NO